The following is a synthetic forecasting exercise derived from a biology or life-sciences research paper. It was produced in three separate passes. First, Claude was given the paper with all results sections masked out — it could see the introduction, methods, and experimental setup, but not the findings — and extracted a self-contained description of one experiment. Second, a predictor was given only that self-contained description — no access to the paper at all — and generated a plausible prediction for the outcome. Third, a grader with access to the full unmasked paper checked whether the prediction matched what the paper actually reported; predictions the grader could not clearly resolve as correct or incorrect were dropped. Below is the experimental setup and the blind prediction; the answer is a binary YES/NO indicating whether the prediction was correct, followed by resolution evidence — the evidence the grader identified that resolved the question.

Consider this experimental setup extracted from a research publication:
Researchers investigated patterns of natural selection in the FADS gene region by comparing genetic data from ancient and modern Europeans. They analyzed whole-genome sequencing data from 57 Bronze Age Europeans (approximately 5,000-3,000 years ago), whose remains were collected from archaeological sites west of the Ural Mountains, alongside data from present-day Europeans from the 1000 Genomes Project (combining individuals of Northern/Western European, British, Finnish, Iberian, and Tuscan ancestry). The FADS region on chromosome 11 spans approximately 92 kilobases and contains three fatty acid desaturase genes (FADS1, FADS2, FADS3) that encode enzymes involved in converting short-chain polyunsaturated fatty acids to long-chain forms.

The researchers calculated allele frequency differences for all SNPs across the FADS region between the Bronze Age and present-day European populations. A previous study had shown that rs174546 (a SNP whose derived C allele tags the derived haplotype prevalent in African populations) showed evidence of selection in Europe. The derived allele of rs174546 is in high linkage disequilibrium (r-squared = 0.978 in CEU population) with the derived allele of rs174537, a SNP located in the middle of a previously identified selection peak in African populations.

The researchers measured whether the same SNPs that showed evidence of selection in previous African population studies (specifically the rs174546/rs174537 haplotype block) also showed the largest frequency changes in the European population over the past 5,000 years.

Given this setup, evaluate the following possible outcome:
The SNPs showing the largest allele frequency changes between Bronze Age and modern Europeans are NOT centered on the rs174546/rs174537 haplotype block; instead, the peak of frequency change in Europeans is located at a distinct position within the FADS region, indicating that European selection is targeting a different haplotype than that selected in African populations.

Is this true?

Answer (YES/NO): YES